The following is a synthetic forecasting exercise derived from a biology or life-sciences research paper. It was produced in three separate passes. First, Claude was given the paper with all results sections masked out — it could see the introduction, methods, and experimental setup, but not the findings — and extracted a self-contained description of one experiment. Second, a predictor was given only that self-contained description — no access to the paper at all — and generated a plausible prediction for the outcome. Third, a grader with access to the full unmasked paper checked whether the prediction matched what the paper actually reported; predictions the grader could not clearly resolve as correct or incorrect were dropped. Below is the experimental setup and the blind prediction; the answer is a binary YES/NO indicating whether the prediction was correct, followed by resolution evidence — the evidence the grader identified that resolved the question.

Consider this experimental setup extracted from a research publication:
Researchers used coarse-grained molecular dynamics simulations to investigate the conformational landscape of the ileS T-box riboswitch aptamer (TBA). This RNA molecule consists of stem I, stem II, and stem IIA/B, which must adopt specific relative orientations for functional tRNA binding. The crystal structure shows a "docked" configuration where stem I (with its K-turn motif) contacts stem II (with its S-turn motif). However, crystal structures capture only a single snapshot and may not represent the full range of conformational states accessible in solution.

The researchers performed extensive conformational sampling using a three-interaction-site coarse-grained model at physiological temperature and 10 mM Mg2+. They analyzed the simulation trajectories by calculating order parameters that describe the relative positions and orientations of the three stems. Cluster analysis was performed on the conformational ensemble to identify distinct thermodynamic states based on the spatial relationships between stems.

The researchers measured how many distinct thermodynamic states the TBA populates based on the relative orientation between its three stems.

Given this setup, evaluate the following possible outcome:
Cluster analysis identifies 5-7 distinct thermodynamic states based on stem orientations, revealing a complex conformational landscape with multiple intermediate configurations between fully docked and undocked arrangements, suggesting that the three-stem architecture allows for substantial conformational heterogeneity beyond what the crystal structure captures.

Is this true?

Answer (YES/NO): NO